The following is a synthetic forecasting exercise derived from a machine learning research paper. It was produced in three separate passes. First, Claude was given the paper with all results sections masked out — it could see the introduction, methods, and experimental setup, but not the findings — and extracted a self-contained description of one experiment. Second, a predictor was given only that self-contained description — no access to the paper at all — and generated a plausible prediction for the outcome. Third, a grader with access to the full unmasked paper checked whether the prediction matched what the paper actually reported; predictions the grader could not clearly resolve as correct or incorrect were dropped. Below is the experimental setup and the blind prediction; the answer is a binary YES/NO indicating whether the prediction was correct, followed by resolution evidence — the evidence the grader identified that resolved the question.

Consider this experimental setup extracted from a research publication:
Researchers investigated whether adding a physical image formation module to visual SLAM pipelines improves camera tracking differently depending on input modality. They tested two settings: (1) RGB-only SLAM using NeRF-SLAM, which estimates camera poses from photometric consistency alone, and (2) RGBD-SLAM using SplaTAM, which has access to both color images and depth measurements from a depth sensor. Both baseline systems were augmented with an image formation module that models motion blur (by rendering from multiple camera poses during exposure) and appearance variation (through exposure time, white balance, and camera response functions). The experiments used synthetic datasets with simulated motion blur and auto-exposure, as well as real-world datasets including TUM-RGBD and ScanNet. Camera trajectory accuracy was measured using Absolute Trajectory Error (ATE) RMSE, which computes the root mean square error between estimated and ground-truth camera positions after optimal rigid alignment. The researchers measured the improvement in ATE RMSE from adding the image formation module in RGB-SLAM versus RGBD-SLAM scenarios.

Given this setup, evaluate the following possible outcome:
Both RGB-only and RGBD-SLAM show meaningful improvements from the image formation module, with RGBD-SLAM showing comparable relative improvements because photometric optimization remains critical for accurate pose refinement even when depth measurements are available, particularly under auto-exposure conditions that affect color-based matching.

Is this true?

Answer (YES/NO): NO